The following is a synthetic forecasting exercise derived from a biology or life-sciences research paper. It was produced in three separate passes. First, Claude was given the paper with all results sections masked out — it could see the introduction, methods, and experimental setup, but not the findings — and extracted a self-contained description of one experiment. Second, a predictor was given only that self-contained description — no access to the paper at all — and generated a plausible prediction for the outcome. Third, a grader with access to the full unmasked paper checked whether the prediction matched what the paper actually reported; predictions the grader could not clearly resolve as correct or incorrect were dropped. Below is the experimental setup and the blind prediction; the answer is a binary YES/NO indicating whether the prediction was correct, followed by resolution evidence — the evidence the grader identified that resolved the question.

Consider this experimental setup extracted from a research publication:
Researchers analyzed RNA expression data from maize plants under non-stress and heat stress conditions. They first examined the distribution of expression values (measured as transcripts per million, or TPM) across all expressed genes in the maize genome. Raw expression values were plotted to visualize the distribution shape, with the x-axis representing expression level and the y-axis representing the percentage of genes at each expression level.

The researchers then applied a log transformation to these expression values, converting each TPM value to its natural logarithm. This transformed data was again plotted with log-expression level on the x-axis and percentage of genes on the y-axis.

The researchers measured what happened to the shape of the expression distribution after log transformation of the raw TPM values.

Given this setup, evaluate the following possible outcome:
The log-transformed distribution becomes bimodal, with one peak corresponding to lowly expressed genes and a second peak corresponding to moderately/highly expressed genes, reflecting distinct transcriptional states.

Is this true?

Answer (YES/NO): NO